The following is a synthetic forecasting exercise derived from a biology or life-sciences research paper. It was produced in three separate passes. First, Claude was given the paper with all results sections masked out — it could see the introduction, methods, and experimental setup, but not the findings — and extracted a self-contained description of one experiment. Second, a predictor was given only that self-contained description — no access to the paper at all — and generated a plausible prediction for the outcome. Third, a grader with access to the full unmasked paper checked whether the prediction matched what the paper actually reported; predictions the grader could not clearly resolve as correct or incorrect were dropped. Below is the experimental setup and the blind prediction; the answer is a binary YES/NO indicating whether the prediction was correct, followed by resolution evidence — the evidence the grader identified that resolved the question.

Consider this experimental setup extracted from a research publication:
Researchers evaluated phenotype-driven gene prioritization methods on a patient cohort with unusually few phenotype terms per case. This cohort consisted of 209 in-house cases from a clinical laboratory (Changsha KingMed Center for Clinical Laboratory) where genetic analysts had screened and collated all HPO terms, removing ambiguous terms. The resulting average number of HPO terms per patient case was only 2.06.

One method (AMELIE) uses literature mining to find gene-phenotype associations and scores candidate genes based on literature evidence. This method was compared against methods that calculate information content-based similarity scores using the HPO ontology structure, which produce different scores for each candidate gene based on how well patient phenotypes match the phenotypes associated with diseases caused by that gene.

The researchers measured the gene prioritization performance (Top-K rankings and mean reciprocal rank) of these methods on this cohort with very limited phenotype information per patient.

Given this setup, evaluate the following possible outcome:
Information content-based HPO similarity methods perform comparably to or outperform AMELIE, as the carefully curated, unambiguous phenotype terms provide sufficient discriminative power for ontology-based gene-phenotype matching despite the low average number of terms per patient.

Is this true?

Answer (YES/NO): YES